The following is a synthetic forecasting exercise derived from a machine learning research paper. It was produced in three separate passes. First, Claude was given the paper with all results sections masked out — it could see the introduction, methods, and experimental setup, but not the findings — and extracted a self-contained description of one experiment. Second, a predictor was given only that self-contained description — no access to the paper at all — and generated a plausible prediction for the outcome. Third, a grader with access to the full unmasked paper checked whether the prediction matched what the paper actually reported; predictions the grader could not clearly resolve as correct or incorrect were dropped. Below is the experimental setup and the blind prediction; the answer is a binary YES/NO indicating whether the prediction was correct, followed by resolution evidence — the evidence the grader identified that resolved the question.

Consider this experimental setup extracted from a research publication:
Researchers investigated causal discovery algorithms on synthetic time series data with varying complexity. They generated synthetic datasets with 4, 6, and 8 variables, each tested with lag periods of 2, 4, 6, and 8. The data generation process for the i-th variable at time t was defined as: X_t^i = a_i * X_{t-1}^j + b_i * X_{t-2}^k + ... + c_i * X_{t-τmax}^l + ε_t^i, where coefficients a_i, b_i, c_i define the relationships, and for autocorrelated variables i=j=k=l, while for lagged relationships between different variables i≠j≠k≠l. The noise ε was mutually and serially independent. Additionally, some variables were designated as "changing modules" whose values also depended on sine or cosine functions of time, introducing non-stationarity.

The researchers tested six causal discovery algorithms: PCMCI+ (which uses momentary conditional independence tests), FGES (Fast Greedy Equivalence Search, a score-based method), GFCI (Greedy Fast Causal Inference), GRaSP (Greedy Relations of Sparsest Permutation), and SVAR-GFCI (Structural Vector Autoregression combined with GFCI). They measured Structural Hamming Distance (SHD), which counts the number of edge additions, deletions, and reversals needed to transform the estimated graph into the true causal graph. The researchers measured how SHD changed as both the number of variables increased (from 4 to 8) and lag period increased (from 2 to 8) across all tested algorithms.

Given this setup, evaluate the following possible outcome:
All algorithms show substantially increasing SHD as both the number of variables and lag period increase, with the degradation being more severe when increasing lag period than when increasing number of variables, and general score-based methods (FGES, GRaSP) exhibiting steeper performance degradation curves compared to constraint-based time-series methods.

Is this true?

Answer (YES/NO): NO